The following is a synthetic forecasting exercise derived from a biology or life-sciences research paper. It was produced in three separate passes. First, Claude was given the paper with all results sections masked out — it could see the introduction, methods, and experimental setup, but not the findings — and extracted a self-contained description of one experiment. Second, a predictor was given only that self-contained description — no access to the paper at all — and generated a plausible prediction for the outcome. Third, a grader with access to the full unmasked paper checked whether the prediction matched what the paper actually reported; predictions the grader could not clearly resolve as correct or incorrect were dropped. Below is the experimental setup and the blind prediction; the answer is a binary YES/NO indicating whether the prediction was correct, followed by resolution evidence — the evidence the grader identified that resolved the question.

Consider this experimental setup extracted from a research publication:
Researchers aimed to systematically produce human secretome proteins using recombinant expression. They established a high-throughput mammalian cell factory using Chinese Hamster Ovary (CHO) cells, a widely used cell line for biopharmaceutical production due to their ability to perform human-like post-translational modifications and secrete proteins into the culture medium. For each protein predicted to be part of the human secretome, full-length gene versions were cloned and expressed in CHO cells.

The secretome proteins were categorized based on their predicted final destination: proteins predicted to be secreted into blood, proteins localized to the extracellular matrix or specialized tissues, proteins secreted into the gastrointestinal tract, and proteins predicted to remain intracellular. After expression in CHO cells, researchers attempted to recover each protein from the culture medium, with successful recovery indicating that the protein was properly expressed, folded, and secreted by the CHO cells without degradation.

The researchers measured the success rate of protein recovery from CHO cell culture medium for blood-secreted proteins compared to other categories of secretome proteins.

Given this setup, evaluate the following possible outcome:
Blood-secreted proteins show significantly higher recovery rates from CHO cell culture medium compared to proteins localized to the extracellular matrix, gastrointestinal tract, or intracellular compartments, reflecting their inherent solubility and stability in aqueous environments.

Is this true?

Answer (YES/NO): NO